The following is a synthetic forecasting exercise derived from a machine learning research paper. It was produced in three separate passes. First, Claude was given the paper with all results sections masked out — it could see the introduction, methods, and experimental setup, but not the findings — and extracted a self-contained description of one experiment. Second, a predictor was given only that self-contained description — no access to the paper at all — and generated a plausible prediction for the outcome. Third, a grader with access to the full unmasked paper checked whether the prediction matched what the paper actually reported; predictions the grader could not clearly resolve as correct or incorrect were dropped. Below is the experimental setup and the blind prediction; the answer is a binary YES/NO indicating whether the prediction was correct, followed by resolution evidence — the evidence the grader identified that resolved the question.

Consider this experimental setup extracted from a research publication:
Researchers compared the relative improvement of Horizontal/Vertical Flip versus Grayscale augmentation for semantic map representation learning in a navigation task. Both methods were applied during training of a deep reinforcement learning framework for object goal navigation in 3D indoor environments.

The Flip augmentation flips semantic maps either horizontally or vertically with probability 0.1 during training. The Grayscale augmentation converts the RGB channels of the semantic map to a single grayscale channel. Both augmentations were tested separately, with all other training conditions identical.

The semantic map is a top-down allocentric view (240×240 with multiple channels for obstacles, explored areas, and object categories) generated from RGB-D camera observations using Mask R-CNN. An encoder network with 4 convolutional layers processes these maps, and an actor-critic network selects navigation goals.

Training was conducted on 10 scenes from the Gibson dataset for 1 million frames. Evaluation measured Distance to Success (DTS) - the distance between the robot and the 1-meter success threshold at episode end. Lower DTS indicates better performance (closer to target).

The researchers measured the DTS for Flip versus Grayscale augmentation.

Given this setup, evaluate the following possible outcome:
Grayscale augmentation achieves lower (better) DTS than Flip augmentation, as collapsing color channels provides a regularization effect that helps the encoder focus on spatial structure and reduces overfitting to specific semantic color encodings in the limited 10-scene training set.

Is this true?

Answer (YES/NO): YES